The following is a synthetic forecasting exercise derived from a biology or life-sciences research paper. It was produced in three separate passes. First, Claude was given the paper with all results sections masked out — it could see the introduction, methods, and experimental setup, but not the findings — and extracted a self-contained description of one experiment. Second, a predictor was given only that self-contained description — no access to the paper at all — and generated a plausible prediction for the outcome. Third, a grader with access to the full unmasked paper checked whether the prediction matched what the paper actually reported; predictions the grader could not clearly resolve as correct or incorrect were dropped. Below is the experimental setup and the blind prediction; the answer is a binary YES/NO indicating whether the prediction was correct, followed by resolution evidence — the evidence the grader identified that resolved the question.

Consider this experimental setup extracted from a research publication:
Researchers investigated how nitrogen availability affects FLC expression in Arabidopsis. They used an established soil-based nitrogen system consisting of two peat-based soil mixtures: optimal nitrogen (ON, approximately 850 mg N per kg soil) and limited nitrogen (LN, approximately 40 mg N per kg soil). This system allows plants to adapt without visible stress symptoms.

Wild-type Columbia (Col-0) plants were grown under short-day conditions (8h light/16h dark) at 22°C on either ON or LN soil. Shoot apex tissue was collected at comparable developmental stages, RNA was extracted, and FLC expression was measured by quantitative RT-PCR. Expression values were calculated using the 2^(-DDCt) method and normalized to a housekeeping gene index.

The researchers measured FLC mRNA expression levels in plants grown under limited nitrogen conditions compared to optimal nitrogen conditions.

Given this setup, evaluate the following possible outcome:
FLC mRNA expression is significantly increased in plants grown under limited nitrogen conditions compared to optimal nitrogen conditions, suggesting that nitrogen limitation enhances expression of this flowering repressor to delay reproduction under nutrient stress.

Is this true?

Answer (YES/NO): YES